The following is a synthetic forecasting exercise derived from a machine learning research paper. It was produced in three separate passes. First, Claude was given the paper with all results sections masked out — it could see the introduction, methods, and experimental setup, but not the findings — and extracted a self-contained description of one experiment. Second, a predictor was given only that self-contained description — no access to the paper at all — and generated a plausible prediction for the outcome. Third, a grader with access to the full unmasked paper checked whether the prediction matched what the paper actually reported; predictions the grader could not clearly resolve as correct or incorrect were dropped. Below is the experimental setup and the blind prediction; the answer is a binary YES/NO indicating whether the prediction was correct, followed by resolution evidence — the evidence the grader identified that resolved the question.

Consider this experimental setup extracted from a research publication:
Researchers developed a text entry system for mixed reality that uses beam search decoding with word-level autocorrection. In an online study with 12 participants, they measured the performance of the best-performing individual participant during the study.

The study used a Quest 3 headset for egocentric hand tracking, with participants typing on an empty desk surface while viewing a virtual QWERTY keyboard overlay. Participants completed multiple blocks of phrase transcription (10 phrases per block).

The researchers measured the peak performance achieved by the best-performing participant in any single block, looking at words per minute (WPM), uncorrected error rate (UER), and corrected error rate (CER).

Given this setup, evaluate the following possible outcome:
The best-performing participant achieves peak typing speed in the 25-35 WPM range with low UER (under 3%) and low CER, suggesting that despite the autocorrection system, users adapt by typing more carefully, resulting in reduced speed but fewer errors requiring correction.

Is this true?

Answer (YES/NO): NO